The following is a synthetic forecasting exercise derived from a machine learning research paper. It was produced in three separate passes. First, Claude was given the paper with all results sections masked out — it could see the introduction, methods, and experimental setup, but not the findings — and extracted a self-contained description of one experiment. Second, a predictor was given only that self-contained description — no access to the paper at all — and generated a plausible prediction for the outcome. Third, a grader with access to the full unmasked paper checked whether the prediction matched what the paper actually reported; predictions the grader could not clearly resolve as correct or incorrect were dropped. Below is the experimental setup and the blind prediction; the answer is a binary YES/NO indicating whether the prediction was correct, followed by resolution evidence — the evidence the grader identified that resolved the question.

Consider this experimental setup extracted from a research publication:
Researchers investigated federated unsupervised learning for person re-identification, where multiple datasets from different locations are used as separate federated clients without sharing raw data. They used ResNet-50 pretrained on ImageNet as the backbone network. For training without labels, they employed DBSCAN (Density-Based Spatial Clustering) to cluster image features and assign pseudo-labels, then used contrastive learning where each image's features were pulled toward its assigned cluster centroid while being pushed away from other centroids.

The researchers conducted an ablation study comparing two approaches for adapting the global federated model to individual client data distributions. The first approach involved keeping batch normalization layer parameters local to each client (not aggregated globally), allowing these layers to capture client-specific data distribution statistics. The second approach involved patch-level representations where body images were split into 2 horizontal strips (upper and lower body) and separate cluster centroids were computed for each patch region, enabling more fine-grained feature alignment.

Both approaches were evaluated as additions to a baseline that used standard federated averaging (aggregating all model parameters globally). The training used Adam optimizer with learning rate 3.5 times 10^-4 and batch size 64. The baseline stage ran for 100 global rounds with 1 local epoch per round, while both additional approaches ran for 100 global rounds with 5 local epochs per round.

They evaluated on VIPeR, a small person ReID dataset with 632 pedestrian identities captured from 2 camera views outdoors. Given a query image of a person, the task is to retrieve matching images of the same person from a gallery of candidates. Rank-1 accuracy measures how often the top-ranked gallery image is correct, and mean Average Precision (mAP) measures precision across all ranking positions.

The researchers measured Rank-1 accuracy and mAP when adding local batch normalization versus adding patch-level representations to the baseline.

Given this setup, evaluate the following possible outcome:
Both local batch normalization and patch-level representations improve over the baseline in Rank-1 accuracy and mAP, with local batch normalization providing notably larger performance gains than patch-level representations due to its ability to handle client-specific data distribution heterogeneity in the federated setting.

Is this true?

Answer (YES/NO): NO